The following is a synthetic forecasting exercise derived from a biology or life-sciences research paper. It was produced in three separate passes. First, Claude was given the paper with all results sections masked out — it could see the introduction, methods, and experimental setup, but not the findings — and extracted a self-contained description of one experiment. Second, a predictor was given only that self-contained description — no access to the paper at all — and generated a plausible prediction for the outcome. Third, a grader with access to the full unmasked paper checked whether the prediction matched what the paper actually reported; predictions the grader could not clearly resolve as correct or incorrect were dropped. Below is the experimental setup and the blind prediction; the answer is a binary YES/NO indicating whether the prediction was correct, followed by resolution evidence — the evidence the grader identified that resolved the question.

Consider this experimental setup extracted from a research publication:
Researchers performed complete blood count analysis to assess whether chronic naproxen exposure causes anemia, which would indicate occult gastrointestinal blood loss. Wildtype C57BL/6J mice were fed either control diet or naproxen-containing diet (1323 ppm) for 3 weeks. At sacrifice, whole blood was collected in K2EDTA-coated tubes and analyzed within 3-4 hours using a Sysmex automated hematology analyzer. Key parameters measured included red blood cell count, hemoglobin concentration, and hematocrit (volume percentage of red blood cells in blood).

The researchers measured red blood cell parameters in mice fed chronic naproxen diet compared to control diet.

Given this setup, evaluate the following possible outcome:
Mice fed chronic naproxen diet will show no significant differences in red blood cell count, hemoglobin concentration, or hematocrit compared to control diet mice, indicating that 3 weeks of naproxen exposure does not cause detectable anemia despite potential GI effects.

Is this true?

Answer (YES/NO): NO